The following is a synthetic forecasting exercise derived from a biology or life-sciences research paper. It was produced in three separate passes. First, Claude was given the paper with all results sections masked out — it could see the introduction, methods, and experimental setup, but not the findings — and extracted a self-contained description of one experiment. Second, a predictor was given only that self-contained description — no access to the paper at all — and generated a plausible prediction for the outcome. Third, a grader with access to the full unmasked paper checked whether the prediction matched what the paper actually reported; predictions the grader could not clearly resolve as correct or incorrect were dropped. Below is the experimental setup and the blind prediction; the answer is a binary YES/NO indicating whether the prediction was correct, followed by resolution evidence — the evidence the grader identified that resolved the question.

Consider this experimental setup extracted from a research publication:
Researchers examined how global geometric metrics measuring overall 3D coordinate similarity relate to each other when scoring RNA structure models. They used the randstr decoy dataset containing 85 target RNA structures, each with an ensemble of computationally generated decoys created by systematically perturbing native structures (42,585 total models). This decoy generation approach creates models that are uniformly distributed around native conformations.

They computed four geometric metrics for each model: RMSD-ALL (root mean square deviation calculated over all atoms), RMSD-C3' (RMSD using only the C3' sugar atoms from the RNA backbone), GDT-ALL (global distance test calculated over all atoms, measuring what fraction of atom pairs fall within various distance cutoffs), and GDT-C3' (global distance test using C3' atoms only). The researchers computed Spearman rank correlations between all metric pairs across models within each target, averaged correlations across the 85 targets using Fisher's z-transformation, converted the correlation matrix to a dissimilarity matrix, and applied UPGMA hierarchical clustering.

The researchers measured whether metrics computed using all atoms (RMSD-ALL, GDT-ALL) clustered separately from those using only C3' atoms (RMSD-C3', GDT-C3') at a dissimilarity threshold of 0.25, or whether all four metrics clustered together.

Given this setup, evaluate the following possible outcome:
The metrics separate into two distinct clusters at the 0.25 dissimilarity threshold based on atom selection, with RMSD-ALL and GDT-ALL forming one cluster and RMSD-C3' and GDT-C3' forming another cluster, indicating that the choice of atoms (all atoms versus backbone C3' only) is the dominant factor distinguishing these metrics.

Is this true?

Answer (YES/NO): NO